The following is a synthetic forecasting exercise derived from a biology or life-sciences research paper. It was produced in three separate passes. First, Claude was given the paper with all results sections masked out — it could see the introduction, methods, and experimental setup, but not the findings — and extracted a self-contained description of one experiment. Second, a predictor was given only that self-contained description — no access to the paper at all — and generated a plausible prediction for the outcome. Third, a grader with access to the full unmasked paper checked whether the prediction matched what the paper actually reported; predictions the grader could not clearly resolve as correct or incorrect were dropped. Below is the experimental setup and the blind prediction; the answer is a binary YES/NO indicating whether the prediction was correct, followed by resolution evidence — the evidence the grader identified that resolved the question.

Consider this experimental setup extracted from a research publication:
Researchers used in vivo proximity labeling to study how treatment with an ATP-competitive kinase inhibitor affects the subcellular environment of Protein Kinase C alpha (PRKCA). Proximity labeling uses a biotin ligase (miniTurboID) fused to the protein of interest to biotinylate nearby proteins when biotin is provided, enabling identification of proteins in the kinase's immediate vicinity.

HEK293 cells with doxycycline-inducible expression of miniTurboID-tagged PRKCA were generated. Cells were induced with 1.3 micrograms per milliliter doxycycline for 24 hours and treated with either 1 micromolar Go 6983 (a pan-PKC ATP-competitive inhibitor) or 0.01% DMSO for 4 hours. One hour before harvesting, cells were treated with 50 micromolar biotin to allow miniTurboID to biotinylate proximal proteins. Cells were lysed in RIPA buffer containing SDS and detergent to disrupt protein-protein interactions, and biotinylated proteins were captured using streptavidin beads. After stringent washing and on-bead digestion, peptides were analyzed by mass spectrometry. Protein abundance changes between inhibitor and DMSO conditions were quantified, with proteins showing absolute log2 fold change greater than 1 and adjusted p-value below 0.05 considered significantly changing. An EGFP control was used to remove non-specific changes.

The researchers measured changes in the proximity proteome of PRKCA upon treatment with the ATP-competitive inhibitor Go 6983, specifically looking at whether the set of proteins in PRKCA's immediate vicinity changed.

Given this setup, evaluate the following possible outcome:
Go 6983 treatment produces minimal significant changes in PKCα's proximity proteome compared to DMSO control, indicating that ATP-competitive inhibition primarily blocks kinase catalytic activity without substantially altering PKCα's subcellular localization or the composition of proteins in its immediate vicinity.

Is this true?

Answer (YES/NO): NO